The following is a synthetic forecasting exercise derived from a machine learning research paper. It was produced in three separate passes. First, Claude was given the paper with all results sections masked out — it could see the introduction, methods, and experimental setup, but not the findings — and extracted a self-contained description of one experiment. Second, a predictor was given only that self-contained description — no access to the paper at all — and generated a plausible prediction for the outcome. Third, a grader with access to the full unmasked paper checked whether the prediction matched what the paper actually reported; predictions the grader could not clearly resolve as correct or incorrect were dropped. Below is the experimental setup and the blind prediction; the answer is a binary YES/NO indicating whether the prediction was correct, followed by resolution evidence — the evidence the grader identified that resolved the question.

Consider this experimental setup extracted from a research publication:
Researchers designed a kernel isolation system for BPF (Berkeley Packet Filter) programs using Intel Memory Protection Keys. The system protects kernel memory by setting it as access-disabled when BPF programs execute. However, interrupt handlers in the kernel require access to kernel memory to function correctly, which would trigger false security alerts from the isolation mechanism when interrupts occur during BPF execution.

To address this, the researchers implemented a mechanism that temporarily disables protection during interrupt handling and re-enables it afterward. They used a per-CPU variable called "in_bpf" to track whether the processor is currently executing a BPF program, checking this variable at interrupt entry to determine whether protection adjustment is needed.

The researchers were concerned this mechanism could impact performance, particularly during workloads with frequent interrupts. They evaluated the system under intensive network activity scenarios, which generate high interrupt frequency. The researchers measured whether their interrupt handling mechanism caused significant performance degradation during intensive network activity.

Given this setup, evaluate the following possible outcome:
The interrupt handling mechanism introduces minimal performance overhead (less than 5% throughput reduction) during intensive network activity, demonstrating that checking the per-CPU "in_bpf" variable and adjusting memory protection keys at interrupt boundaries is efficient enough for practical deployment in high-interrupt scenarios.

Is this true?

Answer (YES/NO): YES